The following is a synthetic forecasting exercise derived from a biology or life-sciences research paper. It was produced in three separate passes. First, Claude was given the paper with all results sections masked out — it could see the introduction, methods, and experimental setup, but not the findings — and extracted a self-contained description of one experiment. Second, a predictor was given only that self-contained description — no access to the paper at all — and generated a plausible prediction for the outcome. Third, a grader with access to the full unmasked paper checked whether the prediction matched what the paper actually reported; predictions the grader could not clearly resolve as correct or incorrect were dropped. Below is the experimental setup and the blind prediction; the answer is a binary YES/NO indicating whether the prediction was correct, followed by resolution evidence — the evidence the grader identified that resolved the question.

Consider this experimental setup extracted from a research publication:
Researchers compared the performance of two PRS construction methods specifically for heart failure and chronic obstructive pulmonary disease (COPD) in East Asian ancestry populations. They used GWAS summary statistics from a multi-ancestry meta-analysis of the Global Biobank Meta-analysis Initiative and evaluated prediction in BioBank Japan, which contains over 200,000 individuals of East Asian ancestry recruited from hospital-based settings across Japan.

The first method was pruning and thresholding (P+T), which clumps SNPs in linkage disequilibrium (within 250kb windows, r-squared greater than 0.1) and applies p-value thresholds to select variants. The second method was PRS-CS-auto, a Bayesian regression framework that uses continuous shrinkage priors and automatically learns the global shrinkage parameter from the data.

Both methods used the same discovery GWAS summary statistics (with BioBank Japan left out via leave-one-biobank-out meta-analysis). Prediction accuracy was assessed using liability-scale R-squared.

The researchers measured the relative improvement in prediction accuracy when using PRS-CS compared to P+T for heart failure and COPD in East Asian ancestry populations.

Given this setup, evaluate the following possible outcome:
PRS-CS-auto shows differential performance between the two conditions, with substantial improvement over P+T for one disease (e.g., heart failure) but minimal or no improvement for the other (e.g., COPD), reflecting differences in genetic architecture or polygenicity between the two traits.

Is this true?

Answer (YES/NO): NO